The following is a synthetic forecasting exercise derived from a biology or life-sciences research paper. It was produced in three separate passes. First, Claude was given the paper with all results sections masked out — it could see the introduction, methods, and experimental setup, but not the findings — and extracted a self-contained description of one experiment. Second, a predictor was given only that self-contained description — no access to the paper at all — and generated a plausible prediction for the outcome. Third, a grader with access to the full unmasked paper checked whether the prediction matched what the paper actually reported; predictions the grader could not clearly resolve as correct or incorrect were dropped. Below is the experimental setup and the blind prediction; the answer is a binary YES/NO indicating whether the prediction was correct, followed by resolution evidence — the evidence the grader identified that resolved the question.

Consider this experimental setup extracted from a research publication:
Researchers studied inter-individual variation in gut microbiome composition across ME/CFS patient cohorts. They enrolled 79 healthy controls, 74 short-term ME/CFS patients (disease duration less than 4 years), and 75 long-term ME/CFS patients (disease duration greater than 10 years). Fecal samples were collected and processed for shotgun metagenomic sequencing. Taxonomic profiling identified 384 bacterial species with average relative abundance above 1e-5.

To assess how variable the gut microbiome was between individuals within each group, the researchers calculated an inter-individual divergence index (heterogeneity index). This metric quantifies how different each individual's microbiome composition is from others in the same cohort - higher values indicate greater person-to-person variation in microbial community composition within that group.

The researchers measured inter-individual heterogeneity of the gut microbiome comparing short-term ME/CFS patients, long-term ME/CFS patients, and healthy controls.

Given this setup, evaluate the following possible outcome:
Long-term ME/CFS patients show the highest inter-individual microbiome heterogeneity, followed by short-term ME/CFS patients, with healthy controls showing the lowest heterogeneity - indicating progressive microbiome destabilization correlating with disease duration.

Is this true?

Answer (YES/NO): NO